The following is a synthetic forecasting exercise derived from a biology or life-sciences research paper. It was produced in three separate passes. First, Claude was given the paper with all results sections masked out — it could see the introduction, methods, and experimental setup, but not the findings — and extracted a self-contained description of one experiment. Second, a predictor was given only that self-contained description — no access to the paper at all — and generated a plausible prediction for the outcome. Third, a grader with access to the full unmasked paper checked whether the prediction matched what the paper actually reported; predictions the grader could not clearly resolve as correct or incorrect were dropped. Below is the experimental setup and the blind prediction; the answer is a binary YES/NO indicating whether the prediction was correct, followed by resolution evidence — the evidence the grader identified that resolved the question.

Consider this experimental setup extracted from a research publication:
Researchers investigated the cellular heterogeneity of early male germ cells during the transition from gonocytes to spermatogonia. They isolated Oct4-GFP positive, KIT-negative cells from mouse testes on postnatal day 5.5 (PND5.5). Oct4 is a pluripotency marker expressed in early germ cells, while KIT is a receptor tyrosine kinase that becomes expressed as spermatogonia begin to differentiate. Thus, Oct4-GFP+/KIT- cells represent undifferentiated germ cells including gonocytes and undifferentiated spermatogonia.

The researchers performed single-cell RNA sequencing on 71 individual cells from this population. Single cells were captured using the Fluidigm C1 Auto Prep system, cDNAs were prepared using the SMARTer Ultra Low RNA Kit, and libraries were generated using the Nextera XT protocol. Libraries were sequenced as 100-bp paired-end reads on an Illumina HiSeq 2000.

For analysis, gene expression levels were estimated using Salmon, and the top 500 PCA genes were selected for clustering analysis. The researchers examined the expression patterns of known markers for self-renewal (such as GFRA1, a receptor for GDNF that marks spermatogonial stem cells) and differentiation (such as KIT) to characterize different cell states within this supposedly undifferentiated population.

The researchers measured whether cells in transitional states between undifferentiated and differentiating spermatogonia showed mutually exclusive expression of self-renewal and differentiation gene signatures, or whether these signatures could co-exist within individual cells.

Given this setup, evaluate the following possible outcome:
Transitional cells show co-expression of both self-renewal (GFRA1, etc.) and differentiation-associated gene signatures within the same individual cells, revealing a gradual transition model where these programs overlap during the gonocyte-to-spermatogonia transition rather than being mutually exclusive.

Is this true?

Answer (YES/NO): NO